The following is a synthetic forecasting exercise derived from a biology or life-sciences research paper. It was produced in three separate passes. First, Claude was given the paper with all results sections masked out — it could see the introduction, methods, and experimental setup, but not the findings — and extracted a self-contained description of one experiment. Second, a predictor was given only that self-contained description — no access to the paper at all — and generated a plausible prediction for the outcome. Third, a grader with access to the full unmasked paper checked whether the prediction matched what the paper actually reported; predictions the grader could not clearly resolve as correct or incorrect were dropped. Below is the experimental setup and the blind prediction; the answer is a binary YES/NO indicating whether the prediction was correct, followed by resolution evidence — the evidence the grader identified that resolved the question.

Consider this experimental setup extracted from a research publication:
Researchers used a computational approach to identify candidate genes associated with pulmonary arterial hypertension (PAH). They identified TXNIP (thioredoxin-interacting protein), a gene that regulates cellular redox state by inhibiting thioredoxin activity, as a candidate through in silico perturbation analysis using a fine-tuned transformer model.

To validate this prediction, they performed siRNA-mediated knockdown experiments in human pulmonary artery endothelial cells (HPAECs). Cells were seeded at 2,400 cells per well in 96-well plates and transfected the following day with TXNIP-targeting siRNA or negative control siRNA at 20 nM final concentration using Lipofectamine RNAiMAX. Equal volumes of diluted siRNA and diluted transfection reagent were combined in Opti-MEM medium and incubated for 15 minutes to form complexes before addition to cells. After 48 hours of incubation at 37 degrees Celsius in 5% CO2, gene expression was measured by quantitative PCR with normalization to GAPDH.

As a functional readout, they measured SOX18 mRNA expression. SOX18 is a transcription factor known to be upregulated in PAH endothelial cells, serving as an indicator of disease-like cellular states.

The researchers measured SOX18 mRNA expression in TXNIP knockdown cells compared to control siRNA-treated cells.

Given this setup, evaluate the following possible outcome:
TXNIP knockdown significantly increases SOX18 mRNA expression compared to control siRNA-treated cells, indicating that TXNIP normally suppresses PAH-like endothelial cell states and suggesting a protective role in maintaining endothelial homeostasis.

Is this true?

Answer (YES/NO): YES